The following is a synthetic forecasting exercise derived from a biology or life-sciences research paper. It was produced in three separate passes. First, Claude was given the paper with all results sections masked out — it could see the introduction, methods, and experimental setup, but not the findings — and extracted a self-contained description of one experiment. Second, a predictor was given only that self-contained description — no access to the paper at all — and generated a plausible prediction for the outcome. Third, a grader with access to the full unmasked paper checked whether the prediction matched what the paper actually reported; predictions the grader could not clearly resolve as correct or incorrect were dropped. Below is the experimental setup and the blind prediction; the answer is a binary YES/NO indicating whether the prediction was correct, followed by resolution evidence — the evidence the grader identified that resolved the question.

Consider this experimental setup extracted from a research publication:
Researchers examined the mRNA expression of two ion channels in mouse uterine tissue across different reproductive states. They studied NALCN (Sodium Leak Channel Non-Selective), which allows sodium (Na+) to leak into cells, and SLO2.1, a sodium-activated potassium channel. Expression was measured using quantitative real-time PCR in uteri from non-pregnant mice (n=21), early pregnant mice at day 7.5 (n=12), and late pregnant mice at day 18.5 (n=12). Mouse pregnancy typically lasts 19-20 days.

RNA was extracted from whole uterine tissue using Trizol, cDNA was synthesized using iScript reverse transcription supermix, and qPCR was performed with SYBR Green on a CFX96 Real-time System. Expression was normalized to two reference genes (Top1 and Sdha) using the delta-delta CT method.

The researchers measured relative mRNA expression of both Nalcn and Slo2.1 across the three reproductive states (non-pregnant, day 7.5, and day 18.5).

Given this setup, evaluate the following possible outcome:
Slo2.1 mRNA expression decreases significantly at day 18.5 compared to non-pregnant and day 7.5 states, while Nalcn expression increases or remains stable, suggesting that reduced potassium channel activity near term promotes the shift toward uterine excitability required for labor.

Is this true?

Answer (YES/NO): NO